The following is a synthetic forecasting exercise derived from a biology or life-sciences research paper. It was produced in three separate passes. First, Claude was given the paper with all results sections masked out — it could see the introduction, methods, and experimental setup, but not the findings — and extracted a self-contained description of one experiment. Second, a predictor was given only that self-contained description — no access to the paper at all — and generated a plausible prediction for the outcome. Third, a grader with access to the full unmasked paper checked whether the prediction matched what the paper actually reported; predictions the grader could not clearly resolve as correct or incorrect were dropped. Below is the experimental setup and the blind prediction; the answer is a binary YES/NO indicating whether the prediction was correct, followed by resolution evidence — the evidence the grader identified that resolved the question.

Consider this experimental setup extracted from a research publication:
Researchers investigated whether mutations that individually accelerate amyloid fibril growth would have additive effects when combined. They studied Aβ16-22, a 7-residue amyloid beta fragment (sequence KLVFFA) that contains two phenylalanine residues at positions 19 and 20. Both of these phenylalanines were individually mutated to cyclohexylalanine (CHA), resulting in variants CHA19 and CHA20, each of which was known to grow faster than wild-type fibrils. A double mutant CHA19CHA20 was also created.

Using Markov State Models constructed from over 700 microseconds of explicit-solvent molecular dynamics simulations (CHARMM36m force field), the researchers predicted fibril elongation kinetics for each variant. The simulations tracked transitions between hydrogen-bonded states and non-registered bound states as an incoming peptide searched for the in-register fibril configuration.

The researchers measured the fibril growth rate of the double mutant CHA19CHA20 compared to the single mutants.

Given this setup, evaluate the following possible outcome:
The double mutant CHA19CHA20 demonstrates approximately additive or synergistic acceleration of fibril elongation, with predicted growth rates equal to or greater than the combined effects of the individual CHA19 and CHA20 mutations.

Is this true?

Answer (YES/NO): NO